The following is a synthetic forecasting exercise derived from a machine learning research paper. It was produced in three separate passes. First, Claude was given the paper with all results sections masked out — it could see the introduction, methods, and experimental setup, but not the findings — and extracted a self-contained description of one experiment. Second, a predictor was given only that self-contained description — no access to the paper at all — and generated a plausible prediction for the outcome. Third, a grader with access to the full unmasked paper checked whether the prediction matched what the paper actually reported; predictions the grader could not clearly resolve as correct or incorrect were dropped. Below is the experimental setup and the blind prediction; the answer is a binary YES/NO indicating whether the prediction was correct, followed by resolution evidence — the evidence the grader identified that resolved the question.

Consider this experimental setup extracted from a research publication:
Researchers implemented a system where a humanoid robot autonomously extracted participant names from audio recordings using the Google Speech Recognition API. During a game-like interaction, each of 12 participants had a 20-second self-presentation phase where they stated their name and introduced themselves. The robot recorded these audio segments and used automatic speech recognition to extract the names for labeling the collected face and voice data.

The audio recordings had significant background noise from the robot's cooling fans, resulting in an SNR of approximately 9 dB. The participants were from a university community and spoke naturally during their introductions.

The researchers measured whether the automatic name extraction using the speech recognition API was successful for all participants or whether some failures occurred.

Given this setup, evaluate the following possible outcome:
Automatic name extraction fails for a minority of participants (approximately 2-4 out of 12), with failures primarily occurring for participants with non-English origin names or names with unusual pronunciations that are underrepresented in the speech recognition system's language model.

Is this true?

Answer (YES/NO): NO